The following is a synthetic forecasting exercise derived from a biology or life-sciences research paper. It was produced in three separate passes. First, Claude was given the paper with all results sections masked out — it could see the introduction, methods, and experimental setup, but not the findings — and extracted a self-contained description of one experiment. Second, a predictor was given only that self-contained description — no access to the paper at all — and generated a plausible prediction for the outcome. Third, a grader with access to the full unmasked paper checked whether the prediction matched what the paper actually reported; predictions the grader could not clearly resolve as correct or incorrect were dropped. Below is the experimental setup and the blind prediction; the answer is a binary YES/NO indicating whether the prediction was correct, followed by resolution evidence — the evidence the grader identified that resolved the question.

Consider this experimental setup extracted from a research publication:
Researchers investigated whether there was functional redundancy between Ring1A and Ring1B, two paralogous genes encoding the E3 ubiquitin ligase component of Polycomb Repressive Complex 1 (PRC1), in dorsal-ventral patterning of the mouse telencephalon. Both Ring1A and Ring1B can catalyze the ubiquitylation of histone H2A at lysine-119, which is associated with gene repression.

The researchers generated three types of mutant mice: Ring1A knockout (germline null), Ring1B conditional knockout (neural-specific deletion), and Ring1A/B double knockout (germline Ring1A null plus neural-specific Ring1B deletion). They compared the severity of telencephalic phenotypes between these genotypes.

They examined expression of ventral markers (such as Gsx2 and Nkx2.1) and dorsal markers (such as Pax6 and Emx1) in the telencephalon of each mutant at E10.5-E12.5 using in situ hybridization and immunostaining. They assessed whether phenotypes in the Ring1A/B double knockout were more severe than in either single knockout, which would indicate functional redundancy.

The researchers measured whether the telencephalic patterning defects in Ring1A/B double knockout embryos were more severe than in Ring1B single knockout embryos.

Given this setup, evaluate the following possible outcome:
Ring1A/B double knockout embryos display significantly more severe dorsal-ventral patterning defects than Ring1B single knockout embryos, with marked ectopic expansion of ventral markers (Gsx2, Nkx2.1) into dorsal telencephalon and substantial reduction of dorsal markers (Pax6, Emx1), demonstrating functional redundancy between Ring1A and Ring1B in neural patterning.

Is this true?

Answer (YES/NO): NO